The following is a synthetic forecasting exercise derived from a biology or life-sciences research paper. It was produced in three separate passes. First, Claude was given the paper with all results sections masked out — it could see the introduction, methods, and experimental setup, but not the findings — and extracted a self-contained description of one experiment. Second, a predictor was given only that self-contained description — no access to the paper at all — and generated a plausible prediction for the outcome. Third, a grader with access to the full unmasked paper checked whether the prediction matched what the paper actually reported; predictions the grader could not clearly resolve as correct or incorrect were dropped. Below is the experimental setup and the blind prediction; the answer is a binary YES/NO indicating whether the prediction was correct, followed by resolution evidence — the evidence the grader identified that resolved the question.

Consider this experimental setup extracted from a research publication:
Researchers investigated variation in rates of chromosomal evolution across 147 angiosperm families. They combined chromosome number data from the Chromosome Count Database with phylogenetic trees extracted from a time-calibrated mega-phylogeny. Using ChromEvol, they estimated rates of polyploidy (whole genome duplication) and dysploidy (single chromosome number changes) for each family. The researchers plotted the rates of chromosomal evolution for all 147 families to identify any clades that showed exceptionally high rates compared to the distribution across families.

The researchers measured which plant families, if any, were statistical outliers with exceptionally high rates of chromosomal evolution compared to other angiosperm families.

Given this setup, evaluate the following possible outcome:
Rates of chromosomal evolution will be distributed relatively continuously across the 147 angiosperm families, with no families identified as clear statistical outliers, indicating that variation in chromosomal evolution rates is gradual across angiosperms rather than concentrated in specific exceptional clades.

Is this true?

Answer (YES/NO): NO